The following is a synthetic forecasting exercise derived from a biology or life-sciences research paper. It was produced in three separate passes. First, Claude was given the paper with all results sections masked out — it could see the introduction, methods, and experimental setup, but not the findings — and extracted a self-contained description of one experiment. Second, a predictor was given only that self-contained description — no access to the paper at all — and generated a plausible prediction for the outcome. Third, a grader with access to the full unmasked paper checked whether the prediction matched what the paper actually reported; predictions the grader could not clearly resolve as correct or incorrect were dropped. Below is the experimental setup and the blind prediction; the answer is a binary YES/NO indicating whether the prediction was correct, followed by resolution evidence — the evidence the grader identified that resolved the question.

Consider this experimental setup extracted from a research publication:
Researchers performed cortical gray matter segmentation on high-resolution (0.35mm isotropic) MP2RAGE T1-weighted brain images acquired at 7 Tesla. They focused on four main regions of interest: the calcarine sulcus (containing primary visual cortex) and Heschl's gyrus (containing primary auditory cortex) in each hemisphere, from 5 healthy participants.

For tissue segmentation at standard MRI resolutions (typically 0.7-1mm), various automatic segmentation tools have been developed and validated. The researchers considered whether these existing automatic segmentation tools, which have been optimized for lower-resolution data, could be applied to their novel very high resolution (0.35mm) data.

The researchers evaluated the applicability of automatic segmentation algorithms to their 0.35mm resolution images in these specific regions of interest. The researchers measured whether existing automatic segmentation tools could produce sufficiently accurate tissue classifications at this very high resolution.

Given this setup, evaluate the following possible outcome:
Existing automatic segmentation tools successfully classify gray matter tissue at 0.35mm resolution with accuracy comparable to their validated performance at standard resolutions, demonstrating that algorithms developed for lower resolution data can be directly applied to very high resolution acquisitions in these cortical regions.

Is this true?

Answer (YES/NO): NO